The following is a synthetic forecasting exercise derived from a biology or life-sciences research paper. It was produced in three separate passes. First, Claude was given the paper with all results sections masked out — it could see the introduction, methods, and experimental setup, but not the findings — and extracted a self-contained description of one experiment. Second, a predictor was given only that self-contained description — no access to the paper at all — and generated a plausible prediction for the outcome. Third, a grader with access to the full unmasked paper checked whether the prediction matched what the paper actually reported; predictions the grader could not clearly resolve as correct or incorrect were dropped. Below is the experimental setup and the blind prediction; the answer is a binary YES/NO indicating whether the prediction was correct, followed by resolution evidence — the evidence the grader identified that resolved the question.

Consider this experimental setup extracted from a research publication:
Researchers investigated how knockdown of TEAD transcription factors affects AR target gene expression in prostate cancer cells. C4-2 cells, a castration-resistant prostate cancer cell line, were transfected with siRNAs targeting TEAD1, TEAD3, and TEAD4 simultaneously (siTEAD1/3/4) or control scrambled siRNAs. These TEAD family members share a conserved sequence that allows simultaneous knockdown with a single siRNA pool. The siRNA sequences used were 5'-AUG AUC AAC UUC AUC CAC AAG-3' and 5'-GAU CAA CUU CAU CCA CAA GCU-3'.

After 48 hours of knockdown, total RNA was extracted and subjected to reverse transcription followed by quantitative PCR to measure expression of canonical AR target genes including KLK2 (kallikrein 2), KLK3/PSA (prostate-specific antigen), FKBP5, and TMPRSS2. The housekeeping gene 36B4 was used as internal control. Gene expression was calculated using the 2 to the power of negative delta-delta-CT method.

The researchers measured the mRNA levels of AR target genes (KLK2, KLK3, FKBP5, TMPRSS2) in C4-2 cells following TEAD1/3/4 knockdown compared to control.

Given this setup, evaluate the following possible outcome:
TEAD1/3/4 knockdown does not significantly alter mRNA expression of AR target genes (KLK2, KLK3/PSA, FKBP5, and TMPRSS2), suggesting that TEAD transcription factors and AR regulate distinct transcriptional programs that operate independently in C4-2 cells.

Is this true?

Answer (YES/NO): NO